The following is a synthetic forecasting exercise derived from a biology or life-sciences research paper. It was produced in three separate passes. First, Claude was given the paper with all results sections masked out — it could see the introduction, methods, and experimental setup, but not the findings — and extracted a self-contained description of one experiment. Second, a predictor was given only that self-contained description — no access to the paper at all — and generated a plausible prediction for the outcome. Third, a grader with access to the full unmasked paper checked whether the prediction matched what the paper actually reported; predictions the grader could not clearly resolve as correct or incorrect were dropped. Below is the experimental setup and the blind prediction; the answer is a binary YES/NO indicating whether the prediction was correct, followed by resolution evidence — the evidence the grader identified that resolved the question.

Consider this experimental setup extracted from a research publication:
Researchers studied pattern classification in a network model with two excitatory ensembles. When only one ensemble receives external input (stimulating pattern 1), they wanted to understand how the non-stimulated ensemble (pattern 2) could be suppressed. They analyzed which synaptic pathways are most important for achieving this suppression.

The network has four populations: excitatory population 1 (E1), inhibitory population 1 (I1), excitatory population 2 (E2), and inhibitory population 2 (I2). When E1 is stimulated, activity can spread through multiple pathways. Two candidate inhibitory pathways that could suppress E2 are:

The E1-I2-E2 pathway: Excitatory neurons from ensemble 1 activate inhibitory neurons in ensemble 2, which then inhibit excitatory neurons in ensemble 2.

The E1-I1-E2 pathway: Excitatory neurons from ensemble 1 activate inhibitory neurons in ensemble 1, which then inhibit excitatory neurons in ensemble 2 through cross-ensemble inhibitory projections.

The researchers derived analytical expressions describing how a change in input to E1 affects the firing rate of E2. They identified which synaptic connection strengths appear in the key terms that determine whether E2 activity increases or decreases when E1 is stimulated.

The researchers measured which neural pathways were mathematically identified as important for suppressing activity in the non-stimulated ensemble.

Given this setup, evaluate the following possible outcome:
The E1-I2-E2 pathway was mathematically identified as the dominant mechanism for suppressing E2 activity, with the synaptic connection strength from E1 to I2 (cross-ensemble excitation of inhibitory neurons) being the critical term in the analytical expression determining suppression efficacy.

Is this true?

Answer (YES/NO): NO